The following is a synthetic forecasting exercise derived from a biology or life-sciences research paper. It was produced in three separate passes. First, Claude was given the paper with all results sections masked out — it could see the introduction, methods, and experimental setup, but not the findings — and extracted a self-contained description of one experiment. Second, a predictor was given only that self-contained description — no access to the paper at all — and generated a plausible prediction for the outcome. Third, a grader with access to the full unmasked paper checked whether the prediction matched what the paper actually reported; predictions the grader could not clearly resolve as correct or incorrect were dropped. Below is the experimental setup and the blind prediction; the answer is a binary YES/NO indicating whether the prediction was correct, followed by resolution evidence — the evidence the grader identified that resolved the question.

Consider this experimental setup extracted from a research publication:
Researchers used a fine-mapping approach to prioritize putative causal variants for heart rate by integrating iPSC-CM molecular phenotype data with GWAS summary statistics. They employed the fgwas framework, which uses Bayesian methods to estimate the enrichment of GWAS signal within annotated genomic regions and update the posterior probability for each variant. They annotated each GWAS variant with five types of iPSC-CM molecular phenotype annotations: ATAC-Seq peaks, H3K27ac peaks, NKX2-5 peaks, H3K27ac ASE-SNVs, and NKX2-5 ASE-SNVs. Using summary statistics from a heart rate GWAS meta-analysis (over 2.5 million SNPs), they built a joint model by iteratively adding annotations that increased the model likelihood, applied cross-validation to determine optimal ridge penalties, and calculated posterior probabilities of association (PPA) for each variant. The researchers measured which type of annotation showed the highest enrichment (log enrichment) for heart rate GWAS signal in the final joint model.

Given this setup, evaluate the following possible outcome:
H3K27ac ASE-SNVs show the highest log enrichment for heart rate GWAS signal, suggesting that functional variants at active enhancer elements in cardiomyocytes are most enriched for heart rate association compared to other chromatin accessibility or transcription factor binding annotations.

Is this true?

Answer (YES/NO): NO